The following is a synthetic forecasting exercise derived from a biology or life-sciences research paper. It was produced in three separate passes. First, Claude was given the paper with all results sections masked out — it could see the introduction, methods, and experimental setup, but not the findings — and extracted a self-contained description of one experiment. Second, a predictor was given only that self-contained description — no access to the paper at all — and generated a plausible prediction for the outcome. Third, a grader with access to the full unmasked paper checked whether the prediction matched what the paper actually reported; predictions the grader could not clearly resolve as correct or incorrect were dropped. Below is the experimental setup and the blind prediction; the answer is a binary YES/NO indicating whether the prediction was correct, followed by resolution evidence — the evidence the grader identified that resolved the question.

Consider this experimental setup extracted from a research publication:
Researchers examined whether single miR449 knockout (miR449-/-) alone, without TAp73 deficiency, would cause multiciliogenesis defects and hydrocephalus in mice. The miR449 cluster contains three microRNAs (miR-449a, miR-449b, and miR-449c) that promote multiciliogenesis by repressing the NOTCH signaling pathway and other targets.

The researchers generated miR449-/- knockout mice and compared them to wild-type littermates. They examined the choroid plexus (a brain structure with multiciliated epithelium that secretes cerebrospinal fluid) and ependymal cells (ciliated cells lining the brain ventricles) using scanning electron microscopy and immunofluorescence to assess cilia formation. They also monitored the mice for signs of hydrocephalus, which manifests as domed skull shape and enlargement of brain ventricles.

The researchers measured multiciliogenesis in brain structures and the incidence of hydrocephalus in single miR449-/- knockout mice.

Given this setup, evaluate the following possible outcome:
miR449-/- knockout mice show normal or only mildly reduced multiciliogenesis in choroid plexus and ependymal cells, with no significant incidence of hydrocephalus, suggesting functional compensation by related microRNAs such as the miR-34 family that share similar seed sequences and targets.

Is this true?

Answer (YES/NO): NO